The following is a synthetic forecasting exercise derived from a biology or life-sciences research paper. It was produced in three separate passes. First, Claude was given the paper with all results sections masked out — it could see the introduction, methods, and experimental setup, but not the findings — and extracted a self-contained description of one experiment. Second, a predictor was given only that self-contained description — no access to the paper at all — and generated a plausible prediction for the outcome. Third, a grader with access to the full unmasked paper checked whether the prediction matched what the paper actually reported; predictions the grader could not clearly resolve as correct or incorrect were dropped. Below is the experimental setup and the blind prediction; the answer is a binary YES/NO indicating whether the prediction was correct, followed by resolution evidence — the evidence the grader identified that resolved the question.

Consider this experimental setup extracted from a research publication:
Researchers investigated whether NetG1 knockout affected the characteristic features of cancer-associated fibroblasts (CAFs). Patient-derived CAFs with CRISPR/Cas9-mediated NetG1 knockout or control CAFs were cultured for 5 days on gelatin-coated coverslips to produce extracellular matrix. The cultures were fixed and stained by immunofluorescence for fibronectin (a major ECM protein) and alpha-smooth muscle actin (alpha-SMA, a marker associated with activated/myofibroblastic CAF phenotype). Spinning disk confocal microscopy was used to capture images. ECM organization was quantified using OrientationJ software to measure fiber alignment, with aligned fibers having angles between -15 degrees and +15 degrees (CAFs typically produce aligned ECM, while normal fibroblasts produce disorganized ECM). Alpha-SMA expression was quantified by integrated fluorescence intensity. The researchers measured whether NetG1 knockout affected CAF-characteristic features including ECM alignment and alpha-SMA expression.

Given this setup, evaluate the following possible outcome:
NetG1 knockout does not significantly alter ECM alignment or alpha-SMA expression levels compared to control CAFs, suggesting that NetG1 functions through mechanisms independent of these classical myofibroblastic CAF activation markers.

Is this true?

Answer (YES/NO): YES